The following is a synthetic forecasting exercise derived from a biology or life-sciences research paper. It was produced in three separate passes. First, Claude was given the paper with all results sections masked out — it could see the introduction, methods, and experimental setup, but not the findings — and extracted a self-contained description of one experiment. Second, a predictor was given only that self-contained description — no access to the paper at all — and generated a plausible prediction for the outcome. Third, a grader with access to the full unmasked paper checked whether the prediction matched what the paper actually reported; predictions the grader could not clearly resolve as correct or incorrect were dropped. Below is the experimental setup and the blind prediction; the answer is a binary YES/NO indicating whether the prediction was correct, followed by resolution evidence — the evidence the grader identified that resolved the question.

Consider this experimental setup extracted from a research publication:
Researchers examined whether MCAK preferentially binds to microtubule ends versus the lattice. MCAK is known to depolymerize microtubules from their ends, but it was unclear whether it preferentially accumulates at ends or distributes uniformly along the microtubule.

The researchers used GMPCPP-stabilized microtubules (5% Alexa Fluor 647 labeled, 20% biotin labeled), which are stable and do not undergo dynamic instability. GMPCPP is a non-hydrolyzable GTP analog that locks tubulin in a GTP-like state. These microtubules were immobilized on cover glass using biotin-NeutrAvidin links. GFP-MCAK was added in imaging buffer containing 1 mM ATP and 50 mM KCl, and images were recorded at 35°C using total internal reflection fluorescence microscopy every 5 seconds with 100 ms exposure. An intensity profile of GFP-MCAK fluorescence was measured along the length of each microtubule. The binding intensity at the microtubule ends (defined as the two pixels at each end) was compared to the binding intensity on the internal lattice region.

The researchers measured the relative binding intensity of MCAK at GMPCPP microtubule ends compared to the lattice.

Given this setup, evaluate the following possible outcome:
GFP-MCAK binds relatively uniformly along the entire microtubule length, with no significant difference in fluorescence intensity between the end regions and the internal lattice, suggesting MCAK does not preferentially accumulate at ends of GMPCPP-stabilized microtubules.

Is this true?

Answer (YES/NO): NO